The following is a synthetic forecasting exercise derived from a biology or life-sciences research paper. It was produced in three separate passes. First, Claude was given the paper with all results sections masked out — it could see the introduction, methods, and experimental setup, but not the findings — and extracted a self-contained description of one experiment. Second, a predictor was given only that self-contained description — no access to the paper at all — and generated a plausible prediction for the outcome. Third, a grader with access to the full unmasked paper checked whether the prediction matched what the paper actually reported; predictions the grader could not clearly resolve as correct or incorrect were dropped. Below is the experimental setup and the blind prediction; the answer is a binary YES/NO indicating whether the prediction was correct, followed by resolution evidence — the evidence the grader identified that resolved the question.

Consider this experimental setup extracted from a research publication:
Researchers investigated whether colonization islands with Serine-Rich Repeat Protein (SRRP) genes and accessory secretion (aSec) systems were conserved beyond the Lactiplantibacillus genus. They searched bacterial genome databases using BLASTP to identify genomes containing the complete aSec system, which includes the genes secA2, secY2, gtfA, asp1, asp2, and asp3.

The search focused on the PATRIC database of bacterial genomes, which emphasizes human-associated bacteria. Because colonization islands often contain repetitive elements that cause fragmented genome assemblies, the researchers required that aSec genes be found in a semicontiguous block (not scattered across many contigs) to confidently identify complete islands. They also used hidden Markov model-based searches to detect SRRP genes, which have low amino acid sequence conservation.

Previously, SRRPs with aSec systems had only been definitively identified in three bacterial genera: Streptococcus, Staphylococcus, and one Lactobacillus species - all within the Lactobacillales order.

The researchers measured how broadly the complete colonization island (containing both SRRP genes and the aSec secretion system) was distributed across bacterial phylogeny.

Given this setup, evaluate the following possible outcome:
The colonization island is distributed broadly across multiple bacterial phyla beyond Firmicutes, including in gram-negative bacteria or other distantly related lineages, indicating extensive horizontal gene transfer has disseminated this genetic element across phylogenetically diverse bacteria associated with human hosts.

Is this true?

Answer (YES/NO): NO